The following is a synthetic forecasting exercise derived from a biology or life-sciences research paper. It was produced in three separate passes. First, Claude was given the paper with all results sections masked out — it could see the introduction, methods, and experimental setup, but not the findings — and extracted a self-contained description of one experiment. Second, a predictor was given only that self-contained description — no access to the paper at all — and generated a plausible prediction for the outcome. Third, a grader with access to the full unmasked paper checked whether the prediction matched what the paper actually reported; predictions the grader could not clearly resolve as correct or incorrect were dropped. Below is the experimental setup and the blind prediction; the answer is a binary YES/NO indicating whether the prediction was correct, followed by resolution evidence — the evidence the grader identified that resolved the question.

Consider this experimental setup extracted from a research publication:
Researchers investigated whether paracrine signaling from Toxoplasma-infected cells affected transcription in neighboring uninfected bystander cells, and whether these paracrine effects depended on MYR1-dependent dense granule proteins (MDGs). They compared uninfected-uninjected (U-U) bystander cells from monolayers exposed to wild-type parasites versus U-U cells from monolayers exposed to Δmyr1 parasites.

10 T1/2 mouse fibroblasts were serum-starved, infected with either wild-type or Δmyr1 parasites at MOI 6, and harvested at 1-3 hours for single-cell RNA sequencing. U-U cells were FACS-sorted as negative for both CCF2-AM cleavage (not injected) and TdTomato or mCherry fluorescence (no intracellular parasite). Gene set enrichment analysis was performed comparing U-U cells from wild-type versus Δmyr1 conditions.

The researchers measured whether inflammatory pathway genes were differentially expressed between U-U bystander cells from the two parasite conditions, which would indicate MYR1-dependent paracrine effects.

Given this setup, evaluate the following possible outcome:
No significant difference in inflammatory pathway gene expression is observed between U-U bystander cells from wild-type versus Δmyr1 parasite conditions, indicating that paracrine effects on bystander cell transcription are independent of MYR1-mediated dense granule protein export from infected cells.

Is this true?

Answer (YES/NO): NO